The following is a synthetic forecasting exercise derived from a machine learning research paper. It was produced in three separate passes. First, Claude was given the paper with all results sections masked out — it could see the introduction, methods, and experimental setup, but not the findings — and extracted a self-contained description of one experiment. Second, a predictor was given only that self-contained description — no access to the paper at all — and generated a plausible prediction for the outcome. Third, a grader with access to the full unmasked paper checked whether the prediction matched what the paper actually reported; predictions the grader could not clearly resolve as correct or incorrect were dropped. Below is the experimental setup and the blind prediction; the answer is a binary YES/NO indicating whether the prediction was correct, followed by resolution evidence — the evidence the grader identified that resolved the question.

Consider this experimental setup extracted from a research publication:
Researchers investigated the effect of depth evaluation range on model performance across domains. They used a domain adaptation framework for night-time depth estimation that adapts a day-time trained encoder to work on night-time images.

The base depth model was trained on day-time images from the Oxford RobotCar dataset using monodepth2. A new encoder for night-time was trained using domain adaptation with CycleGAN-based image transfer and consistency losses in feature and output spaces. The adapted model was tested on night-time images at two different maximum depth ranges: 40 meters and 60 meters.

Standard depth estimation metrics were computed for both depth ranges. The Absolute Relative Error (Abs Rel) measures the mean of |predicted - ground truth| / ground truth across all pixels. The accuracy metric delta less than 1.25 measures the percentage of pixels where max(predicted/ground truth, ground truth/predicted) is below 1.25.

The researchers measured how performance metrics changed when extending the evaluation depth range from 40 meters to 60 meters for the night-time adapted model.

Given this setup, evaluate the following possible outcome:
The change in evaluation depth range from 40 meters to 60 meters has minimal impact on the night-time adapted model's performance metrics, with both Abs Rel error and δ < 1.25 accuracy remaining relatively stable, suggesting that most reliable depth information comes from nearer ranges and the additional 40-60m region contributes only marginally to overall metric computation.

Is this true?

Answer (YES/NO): NO